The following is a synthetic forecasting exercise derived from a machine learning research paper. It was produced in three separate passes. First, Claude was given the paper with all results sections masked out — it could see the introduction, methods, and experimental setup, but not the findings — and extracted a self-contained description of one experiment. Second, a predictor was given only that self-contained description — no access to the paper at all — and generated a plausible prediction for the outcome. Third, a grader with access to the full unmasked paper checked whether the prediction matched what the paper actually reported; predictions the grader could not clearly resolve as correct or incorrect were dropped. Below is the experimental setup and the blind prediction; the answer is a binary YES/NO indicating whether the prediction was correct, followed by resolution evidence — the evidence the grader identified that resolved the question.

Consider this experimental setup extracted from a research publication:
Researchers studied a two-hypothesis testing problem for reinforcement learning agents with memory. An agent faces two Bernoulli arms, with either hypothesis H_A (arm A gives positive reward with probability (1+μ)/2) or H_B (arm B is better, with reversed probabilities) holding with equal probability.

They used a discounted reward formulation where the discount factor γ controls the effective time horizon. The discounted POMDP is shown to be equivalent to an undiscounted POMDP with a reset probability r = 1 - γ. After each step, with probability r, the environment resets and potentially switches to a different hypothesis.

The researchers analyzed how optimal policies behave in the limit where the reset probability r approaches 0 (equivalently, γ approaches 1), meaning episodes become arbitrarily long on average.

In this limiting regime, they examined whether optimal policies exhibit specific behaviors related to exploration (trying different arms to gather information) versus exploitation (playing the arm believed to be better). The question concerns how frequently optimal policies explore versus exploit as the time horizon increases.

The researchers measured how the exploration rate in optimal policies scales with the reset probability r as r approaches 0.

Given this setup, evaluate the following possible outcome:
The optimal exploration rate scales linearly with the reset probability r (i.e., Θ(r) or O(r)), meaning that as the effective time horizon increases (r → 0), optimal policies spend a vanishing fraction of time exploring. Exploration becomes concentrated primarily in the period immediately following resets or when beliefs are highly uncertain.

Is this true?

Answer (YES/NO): NO